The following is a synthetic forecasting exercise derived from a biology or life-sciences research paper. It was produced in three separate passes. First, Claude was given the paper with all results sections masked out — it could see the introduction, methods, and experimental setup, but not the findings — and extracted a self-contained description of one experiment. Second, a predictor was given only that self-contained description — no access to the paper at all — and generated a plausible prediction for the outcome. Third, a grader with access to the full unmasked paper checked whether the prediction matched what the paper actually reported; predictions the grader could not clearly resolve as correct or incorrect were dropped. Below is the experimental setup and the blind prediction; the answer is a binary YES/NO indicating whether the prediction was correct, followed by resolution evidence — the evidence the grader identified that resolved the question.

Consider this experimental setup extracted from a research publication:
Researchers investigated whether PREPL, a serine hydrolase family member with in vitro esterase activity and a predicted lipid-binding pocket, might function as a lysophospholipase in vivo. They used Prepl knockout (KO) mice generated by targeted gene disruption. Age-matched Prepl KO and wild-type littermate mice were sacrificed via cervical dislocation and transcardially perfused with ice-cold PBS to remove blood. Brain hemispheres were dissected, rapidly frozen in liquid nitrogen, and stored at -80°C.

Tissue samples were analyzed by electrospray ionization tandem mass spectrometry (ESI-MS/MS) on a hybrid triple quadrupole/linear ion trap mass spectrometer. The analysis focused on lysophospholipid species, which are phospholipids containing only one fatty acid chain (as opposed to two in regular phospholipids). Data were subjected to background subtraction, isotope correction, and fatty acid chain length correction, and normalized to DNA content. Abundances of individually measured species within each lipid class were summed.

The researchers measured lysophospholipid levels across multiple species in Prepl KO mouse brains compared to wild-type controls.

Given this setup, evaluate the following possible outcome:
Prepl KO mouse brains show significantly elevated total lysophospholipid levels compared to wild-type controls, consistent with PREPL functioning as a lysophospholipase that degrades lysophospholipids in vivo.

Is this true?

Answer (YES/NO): NO